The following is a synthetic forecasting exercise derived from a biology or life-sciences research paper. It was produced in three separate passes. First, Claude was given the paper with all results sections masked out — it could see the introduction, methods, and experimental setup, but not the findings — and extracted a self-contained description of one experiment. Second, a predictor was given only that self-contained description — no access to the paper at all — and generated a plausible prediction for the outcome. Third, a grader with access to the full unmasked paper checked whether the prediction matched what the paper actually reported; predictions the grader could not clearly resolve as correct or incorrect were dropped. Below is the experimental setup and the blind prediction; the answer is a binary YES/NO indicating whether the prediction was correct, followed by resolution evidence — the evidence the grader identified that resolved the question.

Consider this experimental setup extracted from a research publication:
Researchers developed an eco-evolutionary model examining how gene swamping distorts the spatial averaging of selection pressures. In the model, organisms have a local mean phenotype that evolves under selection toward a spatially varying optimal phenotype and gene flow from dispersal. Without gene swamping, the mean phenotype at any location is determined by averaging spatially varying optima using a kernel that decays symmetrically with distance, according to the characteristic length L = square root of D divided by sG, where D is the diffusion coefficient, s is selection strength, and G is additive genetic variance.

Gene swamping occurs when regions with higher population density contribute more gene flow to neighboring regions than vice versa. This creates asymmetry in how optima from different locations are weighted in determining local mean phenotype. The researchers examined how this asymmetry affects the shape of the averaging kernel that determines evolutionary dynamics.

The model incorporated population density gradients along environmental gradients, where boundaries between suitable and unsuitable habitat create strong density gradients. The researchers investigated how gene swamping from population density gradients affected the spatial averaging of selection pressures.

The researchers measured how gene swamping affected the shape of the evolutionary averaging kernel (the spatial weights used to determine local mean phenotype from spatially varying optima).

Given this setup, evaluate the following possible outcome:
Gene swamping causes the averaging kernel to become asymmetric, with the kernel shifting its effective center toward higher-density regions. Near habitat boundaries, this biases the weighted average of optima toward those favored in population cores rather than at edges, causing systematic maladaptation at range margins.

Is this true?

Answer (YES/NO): YES